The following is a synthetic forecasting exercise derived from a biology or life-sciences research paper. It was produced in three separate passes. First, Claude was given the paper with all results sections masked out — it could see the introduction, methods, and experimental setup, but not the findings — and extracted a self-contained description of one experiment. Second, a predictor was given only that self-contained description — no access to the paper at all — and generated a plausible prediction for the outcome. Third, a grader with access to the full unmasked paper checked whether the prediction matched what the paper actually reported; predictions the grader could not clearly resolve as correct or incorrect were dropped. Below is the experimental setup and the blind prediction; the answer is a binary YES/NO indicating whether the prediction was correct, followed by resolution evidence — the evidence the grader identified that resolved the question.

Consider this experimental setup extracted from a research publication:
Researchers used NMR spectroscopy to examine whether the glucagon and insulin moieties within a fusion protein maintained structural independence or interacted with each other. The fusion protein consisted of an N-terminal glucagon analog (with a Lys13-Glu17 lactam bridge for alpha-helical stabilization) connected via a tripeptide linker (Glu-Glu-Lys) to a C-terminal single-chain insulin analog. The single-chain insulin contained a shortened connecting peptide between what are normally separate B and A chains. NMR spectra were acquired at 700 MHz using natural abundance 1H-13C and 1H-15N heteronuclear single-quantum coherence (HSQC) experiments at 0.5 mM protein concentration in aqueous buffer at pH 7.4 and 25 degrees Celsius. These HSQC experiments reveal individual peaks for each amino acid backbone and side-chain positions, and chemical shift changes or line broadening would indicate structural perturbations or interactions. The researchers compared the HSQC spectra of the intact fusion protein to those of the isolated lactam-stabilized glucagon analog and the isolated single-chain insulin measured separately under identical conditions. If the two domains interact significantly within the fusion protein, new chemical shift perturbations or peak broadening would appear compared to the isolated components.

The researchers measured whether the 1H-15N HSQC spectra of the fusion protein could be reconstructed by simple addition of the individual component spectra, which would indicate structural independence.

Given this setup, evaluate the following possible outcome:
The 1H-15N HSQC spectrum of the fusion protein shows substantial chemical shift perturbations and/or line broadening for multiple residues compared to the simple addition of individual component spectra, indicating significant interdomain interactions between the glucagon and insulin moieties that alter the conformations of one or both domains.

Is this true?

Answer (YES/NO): NO